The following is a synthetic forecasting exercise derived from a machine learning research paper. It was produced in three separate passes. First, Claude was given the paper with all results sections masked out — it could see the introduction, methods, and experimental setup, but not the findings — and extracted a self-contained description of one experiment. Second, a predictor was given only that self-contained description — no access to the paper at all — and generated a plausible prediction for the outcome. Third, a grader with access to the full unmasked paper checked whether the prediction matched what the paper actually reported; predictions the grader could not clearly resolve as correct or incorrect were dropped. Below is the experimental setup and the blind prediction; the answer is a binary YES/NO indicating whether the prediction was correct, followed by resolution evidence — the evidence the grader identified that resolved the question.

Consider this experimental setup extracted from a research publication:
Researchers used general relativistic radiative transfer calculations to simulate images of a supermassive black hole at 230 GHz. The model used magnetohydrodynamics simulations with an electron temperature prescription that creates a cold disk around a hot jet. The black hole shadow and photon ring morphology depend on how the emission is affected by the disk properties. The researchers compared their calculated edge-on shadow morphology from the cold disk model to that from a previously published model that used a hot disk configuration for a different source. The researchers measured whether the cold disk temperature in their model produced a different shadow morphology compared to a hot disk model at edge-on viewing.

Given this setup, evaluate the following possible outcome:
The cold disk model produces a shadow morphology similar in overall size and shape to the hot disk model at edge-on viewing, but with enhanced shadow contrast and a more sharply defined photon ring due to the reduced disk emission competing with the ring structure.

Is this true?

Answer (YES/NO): NO